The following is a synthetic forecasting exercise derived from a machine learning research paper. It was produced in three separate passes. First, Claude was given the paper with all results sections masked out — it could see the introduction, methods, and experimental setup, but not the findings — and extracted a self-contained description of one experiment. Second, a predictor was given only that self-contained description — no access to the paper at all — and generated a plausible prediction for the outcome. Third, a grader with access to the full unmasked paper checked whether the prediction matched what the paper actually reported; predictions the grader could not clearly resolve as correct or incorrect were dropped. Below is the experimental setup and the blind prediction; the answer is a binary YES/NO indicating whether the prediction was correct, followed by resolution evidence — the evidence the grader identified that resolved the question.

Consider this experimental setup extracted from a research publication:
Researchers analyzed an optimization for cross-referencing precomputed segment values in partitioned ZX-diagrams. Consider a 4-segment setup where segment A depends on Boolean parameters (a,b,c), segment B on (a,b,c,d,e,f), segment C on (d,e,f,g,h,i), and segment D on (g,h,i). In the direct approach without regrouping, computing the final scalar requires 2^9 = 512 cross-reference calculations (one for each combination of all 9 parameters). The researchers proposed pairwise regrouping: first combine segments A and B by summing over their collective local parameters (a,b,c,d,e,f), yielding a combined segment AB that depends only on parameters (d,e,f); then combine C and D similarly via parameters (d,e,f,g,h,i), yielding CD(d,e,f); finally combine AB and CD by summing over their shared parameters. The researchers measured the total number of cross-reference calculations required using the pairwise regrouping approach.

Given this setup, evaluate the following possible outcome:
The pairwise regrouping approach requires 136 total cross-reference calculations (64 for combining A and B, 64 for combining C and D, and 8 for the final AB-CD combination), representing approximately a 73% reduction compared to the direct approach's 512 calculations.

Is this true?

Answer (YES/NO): YES